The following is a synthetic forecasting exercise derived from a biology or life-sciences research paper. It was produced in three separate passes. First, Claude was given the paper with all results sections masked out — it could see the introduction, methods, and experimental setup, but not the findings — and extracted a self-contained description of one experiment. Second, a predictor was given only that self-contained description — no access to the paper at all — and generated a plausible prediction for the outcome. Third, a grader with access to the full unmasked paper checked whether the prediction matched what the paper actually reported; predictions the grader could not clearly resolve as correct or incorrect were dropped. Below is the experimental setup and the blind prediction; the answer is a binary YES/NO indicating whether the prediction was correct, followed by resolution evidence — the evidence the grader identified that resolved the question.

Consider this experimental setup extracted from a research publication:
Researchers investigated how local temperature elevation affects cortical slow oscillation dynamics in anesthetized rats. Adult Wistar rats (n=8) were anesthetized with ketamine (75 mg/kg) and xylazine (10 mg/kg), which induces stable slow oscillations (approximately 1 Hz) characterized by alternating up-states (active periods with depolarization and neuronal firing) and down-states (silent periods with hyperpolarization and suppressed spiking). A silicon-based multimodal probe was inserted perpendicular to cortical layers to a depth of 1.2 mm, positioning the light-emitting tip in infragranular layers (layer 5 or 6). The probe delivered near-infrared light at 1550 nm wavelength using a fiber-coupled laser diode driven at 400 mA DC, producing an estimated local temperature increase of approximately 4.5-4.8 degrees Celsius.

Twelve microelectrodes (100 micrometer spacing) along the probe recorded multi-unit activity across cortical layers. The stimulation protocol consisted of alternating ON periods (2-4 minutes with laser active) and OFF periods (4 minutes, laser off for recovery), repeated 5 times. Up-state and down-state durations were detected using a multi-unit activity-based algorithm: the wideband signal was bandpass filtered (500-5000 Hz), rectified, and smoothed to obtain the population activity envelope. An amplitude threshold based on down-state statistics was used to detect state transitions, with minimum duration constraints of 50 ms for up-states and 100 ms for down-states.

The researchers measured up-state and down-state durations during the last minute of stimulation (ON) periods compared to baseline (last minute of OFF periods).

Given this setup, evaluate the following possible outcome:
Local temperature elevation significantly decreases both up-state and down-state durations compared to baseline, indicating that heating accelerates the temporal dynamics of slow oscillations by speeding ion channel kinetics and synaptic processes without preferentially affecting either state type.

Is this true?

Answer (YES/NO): NO